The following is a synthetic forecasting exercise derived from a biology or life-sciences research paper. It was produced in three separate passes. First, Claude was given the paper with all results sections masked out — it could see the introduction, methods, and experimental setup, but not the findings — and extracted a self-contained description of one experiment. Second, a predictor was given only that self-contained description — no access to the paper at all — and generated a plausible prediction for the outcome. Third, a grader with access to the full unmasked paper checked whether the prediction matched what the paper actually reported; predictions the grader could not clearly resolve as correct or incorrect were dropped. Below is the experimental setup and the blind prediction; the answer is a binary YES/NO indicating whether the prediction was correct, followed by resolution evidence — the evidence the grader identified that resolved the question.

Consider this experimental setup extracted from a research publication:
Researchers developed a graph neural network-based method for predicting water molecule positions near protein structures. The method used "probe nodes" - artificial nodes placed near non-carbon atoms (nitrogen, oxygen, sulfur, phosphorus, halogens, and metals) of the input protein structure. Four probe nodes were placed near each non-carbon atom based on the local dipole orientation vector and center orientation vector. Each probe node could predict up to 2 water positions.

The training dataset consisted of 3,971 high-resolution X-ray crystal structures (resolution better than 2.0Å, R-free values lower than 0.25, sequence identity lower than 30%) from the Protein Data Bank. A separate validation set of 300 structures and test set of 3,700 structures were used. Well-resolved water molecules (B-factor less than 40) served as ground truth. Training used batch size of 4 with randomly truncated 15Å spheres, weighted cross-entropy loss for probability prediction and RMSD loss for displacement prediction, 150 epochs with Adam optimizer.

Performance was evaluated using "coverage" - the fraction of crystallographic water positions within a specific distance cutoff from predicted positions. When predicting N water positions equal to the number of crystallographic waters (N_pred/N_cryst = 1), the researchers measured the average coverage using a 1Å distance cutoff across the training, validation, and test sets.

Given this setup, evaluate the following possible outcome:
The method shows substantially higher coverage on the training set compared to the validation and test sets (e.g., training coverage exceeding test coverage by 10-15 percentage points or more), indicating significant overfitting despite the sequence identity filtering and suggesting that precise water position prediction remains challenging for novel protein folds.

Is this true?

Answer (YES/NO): NO